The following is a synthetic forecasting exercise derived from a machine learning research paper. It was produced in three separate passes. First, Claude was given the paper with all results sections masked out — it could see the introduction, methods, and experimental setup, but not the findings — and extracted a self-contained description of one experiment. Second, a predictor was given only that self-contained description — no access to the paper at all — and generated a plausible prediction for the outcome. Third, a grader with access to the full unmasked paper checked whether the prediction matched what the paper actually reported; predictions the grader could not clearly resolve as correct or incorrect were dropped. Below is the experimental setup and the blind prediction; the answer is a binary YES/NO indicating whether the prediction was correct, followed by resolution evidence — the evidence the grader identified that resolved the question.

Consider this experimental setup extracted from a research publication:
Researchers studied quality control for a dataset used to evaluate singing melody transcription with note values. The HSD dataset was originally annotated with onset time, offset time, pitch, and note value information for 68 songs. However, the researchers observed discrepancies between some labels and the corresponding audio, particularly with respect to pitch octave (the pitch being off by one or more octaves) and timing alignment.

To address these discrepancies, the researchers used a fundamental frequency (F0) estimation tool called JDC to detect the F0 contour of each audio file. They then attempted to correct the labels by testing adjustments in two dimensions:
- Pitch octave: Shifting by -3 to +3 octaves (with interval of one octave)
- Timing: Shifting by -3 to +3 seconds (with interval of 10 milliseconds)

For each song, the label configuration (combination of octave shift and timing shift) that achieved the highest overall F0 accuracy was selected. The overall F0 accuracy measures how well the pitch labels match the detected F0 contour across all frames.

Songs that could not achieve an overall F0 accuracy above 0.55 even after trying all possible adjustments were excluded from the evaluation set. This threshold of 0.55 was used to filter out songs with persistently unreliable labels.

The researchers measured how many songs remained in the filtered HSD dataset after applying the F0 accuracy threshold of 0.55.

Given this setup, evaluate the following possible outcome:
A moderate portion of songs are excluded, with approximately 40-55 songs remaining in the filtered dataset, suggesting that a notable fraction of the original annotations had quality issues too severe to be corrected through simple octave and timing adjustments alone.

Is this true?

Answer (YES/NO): YES